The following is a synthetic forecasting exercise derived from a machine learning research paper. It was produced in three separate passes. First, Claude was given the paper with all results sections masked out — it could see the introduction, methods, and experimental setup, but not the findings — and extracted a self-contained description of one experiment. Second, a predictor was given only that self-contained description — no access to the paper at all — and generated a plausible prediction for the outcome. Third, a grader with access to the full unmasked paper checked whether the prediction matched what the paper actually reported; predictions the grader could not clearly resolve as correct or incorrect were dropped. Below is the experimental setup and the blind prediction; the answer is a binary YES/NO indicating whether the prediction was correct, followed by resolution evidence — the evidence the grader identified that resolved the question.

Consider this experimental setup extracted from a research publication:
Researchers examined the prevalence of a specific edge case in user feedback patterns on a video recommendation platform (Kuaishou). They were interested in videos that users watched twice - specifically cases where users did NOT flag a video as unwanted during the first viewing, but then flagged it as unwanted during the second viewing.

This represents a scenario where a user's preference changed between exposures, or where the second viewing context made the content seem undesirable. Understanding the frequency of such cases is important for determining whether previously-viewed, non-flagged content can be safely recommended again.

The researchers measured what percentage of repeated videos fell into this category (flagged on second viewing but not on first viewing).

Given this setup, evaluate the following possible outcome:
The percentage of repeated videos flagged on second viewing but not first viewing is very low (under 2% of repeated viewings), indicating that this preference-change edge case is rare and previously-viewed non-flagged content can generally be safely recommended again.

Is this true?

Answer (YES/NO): YES